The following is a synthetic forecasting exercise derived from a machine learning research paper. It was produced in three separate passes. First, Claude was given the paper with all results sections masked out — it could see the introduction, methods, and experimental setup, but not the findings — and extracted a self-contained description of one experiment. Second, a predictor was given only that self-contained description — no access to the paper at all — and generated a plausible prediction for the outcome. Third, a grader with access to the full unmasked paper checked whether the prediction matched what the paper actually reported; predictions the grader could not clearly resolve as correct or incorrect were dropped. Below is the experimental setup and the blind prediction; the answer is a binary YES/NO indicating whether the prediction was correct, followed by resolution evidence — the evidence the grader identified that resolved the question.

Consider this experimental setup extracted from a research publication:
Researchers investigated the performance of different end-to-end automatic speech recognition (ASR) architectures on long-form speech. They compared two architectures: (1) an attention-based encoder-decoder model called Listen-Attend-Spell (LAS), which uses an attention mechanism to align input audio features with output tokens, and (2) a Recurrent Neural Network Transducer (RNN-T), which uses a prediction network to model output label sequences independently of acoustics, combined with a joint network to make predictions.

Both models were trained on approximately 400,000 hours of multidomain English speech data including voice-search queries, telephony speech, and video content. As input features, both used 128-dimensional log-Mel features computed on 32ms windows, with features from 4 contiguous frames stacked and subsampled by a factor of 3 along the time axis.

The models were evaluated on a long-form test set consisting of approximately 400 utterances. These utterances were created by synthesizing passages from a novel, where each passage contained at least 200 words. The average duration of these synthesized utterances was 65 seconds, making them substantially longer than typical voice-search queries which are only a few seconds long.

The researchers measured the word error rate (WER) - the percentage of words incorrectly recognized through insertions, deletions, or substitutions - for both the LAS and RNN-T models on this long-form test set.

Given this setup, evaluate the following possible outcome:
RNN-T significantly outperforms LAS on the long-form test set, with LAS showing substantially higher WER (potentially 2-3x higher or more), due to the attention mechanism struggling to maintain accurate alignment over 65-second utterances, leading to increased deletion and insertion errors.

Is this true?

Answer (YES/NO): YES